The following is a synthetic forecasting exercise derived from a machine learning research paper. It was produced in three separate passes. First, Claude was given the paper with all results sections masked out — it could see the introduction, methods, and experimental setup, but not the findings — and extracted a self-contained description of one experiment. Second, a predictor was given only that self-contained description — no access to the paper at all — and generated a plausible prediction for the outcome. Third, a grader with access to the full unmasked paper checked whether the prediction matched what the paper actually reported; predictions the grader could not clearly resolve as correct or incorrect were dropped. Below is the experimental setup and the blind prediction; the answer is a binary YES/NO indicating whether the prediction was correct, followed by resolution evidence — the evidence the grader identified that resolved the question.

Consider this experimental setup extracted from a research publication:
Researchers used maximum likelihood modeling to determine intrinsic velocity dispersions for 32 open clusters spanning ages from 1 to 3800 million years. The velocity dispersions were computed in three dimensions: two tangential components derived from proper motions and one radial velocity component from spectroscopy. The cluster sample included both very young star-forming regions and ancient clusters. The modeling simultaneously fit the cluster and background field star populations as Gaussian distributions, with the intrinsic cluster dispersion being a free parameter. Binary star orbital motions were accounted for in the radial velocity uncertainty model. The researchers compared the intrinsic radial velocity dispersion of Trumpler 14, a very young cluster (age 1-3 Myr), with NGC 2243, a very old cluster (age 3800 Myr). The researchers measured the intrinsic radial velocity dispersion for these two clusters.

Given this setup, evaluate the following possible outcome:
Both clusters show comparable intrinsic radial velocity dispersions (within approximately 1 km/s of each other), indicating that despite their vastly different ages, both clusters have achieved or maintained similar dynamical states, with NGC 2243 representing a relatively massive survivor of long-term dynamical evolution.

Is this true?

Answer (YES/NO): NO